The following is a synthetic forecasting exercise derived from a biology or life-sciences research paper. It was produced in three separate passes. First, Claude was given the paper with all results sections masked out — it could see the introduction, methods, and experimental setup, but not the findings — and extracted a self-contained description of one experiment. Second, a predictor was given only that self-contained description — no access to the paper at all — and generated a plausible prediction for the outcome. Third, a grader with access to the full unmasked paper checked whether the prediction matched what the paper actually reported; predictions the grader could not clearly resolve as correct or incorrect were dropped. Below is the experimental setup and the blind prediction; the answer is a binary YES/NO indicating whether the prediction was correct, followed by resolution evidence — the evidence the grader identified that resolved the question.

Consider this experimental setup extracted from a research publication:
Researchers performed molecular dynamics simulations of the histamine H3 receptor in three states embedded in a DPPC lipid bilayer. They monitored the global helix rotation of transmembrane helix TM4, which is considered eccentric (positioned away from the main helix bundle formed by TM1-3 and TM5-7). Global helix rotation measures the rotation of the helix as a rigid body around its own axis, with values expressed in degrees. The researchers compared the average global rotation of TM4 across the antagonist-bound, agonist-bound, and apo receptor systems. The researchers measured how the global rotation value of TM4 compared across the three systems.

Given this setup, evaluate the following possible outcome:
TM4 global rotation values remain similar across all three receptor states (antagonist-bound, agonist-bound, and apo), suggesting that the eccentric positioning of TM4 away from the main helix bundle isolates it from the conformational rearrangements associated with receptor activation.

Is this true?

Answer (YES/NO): NO